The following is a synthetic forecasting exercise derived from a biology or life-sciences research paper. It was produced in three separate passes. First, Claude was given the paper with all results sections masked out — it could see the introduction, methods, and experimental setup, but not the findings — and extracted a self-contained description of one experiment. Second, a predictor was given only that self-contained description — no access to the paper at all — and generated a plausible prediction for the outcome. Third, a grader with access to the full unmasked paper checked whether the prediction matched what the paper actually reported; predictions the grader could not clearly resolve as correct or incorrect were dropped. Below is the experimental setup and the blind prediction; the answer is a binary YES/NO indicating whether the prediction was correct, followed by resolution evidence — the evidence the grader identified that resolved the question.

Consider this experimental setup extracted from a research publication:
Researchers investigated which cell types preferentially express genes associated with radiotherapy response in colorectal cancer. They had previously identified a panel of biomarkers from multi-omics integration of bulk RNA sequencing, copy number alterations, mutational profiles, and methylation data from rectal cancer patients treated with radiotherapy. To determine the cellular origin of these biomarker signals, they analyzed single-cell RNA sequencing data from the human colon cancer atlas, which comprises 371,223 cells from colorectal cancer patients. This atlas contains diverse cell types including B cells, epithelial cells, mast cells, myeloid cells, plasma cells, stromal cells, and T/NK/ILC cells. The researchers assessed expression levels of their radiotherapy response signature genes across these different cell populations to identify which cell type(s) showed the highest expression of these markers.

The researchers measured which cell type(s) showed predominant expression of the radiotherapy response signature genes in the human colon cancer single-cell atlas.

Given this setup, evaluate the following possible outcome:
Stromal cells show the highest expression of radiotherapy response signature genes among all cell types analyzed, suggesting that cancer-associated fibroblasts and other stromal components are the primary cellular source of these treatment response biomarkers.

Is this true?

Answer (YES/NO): NO